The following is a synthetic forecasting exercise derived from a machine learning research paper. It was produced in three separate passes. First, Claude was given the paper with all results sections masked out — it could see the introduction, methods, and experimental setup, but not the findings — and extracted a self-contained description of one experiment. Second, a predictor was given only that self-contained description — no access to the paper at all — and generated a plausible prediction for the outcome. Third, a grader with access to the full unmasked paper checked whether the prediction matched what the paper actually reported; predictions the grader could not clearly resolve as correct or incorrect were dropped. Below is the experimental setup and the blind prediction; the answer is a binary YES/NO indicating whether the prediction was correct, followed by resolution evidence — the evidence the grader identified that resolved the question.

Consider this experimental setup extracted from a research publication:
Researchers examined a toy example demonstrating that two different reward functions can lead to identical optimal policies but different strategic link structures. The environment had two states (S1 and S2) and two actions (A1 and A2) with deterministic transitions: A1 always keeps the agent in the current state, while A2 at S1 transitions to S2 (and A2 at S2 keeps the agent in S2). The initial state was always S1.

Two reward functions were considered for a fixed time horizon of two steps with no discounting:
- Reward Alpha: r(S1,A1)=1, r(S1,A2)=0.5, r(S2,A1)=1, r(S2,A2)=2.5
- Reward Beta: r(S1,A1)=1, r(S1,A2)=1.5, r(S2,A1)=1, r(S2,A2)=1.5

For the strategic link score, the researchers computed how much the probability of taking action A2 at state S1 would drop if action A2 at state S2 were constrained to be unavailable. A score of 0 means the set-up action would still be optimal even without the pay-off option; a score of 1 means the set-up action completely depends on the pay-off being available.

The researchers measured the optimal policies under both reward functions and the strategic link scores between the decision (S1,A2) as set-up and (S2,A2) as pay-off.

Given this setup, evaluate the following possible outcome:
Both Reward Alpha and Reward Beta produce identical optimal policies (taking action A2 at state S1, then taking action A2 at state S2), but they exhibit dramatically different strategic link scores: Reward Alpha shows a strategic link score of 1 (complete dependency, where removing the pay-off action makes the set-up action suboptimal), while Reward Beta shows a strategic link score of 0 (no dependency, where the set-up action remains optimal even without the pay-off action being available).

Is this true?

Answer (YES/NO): YES